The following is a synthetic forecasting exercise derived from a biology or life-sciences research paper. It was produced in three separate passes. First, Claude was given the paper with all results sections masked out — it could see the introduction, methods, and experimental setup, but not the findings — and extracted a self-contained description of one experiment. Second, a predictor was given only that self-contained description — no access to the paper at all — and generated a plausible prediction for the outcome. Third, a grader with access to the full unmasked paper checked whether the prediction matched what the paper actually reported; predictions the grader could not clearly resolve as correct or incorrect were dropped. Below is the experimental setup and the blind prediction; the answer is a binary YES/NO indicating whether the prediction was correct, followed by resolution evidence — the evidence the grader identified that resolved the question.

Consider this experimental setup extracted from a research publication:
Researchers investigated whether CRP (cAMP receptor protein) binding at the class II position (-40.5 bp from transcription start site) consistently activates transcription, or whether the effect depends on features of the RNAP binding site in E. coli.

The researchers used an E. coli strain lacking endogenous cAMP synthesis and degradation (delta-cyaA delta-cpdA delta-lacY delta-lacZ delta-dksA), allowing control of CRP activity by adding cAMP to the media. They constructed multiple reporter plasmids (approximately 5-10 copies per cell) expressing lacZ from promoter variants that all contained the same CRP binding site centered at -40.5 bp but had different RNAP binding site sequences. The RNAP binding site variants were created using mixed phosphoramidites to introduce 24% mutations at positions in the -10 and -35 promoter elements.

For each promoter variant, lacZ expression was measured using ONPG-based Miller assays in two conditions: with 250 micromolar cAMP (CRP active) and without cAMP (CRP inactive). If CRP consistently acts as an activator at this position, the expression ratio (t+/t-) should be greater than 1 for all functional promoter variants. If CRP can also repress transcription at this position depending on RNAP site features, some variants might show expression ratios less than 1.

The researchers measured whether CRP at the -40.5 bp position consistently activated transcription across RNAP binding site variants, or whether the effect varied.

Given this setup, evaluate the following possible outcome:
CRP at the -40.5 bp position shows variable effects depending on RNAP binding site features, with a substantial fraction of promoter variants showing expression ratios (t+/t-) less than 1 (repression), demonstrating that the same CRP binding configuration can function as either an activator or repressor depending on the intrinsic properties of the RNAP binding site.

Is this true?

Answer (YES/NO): YES